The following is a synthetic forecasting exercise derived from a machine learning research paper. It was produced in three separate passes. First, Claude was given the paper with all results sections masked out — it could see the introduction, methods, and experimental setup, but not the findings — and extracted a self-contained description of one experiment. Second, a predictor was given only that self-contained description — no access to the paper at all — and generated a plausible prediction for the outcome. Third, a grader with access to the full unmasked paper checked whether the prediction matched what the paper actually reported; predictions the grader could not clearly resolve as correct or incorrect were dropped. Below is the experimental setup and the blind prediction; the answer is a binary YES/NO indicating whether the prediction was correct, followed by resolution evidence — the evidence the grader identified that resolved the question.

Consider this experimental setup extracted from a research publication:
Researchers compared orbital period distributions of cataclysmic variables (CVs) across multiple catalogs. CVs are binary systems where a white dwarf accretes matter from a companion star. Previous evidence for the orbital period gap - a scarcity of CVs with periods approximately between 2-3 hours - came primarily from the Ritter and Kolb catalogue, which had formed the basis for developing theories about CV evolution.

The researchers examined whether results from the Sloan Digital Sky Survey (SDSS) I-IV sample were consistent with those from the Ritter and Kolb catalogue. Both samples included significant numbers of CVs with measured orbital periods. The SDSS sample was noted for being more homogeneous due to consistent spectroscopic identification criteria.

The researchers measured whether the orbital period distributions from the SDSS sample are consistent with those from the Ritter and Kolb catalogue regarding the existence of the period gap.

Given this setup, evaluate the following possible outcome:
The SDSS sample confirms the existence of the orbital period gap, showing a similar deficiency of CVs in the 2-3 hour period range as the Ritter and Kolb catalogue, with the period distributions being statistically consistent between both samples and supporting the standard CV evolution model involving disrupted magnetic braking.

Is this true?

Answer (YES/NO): YES